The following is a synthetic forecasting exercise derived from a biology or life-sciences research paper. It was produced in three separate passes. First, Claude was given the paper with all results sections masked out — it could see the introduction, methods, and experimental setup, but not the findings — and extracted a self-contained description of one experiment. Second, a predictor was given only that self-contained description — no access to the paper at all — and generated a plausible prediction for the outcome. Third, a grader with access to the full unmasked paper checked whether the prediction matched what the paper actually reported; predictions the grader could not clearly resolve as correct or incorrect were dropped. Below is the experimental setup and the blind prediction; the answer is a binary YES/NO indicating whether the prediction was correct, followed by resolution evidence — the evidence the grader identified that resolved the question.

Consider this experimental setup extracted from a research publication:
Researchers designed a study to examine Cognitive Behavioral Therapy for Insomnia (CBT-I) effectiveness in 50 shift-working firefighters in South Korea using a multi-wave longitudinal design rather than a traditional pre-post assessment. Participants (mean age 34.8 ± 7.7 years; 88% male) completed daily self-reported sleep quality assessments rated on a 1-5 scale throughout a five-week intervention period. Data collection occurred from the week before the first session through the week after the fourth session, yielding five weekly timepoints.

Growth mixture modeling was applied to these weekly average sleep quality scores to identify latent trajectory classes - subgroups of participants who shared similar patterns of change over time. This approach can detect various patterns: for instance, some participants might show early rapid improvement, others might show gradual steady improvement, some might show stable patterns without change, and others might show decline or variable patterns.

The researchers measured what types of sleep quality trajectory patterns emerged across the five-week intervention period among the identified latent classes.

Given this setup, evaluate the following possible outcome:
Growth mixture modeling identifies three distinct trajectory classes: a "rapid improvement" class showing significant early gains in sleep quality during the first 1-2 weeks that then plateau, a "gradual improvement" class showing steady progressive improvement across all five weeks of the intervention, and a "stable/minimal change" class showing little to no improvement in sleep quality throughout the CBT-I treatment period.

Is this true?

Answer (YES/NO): NO